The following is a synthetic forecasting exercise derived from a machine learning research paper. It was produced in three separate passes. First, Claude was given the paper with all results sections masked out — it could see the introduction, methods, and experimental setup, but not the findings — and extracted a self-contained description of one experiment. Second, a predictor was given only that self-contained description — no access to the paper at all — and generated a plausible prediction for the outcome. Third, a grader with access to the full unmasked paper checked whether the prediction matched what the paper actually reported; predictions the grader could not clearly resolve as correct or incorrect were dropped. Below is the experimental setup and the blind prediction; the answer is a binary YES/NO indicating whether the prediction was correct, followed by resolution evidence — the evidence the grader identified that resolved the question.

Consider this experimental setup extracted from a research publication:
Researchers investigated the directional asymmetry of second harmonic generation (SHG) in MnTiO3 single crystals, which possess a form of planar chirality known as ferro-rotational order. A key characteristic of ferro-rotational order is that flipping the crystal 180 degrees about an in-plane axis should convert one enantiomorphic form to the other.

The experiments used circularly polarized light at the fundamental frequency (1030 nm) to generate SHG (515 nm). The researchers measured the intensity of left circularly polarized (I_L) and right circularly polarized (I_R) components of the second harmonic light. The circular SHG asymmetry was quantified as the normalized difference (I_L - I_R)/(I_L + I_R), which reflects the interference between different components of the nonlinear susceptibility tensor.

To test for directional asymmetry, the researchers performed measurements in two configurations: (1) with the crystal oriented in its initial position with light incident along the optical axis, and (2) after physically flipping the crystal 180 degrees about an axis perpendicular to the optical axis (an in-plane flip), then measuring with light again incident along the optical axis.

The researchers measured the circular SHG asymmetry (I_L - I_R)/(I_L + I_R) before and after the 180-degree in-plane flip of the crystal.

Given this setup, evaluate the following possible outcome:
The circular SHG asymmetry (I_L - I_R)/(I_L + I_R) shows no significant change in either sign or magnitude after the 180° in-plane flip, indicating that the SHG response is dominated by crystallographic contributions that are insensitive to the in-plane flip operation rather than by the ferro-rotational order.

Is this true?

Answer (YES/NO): NO